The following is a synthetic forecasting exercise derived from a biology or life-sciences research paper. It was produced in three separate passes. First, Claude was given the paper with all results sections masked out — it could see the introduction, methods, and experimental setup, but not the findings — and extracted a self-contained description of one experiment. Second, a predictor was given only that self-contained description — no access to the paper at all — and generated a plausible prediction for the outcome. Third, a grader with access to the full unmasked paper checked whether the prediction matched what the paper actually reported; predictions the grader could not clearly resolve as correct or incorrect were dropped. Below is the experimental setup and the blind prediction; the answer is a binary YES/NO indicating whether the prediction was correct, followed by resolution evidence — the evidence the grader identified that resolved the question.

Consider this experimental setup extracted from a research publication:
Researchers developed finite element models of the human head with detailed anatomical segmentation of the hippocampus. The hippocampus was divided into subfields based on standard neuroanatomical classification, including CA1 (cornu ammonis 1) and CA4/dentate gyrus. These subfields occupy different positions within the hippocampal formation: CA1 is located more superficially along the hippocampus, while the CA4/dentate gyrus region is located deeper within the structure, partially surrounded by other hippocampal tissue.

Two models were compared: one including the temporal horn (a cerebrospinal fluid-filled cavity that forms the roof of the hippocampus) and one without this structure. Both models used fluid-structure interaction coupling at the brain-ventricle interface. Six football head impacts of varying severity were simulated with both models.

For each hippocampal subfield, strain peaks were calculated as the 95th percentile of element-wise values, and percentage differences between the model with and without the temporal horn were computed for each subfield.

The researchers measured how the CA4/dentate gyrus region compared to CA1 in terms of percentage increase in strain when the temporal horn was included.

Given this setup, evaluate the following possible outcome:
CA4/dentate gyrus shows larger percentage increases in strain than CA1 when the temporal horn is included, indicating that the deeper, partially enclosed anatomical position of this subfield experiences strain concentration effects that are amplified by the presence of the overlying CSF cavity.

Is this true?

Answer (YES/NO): NO